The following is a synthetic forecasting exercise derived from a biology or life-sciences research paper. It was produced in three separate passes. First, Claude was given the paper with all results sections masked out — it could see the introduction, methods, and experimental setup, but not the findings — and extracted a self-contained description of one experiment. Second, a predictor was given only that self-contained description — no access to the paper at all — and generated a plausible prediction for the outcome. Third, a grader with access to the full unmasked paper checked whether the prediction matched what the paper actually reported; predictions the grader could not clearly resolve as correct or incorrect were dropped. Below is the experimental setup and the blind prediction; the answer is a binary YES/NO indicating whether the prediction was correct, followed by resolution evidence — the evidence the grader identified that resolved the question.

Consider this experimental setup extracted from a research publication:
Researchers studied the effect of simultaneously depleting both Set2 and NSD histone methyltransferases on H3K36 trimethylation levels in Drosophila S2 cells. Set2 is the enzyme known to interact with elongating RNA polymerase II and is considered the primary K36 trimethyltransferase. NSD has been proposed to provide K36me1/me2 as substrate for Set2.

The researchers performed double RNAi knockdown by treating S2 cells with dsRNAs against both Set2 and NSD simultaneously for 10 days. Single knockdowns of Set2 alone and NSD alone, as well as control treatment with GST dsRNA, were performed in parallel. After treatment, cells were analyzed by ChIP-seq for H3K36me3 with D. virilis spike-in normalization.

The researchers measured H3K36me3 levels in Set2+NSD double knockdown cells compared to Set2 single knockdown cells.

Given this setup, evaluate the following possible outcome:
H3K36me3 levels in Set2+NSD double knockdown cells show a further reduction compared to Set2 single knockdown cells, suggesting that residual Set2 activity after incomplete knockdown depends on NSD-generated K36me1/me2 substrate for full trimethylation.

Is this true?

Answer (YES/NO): NO